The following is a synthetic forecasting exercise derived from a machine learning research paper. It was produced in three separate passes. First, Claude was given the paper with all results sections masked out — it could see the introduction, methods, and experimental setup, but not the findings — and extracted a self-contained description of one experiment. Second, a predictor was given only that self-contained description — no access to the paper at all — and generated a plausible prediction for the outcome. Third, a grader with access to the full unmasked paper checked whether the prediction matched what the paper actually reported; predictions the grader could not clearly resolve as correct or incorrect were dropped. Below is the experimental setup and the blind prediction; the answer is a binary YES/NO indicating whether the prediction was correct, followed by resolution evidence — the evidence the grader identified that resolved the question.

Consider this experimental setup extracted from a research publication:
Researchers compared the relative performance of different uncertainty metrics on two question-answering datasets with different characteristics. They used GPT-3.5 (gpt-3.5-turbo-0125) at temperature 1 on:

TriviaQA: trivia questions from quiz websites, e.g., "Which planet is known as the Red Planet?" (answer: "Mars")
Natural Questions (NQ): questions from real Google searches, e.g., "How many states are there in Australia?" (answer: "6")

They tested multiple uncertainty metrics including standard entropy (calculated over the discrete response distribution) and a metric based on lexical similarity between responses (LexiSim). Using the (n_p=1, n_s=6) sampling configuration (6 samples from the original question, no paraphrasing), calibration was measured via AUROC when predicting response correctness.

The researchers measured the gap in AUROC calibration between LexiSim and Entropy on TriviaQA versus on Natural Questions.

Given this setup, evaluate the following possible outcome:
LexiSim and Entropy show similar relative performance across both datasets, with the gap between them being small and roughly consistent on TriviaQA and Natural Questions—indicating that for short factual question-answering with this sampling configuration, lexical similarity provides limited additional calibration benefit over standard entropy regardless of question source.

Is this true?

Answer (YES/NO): NO